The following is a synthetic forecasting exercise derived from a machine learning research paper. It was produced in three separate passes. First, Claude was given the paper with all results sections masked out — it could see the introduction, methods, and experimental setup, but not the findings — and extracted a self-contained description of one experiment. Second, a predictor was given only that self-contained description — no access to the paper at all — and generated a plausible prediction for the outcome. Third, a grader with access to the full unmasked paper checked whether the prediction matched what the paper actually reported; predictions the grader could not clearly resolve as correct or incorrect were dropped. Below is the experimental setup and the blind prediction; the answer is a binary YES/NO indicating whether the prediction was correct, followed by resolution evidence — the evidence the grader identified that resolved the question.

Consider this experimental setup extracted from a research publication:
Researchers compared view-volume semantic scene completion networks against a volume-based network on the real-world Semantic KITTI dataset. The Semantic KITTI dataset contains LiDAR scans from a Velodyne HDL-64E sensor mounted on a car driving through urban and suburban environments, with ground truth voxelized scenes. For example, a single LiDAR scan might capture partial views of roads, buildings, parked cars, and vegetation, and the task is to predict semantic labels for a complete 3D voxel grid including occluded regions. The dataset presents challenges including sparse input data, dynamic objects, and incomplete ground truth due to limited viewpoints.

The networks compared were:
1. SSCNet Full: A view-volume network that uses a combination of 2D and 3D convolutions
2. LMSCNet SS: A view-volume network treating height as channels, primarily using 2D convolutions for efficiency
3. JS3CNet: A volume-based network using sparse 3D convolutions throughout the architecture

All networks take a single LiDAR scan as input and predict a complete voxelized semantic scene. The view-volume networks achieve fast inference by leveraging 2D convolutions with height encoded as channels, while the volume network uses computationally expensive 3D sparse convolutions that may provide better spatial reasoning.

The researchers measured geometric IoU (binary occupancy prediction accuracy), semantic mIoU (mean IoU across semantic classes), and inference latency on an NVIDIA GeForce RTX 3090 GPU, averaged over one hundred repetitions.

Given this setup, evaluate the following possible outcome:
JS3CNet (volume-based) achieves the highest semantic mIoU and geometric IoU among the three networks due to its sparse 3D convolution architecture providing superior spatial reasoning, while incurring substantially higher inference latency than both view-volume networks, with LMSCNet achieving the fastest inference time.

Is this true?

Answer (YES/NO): NO